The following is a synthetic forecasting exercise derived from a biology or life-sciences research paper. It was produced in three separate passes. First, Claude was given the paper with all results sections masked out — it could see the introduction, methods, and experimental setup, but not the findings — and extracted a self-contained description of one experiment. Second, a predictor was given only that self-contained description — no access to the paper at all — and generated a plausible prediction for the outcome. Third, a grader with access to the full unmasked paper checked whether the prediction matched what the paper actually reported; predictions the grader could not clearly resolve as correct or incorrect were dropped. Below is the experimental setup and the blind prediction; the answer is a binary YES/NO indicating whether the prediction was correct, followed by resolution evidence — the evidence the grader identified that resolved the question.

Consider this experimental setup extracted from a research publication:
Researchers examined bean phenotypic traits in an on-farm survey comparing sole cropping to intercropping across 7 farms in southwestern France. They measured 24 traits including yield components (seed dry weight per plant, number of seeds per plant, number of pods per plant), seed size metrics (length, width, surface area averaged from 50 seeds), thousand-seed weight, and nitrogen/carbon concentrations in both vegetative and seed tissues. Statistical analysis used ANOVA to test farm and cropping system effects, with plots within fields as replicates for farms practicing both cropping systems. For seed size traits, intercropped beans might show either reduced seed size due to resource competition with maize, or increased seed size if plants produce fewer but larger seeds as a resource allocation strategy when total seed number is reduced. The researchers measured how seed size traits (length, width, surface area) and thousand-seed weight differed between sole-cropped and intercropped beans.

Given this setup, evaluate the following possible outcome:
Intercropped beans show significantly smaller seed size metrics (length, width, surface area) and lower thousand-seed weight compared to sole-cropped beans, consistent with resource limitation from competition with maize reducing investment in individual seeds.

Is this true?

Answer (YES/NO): NO